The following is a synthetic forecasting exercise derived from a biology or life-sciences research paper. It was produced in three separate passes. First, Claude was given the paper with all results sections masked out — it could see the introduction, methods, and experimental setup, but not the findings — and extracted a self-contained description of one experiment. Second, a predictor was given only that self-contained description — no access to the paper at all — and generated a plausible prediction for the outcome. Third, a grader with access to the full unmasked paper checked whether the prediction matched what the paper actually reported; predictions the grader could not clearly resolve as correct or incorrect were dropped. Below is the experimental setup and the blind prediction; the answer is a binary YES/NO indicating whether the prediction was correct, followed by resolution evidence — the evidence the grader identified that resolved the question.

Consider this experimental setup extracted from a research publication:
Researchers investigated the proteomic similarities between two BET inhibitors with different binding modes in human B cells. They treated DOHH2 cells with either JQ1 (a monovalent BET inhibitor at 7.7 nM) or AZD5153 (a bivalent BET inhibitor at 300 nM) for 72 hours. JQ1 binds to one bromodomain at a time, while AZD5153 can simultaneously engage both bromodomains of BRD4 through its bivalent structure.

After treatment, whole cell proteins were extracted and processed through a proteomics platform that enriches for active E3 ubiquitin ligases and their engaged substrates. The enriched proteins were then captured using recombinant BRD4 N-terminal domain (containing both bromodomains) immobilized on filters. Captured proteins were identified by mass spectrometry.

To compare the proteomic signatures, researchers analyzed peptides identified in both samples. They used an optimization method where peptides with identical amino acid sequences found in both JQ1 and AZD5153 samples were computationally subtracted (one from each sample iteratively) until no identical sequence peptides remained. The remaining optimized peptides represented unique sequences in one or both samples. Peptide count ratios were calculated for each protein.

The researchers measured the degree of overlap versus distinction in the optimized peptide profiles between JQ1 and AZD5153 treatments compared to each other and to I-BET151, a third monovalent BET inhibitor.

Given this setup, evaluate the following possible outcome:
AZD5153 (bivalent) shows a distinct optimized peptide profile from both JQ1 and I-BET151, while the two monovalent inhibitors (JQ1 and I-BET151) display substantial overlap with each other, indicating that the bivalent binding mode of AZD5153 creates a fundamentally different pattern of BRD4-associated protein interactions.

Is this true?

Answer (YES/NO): NO